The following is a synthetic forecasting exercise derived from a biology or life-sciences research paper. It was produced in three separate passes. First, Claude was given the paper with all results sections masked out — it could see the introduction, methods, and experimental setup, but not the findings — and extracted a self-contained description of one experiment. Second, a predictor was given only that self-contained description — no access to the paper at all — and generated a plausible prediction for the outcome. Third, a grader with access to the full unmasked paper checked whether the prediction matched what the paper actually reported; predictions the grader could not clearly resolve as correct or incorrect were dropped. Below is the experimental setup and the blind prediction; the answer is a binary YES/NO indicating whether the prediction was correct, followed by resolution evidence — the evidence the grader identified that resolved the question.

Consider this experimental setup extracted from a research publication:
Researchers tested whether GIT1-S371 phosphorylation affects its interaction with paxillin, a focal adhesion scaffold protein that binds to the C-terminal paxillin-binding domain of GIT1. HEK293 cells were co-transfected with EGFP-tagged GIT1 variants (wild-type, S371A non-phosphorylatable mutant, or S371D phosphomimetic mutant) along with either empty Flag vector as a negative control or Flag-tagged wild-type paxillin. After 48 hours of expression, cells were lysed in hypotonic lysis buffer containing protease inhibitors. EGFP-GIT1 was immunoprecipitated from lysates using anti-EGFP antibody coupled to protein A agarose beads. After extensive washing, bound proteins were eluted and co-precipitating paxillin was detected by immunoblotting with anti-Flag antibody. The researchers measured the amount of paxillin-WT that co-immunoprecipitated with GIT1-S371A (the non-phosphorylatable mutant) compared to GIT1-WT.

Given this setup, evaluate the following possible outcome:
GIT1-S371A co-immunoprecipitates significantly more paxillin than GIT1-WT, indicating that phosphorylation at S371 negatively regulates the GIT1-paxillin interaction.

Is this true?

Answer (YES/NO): YES